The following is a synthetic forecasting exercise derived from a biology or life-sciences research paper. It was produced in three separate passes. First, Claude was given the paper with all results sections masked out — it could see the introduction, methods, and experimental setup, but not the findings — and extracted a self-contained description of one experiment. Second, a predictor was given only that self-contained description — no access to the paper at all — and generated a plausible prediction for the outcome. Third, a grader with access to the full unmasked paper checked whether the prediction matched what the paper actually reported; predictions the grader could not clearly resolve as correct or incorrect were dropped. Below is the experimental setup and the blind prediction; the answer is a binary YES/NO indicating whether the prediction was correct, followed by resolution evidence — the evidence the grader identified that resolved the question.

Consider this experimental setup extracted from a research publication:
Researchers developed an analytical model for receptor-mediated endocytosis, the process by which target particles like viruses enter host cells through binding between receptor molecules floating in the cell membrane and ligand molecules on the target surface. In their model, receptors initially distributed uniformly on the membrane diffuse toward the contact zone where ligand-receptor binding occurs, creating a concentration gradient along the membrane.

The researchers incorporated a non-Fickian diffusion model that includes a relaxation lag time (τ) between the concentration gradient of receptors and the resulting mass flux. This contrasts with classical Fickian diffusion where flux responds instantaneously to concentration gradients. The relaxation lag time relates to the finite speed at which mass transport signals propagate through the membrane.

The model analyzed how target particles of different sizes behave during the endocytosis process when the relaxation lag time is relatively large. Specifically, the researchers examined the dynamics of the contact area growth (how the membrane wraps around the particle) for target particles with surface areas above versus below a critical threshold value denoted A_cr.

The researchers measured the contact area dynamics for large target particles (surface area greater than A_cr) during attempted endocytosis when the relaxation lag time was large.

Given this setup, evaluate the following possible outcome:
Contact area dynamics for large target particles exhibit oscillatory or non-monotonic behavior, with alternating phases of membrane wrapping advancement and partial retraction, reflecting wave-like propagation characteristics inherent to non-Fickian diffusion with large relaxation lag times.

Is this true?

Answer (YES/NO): YES